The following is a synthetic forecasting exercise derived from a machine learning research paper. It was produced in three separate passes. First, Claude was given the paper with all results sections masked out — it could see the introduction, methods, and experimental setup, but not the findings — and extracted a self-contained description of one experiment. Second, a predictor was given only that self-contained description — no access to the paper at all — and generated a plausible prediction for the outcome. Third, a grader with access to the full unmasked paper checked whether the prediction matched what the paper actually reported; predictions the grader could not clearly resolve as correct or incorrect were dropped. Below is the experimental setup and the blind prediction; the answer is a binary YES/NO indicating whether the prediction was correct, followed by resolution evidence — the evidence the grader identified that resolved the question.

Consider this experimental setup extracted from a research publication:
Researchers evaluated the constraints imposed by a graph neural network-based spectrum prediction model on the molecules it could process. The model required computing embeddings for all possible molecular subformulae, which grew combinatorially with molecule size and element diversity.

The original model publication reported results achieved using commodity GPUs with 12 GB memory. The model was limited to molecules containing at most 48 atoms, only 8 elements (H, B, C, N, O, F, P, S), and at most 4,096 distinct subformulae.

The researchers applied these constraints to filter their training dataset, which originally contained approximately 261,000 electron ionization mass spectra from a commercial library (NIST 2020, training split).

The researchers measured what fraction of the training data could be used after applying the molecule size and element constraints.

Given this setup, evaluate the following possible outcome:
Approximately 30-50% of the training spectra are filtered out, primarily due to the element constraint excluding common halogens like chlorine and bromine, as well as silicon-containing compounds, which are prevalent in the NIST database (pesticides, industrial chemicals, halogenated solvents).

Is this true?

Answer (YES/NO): NO